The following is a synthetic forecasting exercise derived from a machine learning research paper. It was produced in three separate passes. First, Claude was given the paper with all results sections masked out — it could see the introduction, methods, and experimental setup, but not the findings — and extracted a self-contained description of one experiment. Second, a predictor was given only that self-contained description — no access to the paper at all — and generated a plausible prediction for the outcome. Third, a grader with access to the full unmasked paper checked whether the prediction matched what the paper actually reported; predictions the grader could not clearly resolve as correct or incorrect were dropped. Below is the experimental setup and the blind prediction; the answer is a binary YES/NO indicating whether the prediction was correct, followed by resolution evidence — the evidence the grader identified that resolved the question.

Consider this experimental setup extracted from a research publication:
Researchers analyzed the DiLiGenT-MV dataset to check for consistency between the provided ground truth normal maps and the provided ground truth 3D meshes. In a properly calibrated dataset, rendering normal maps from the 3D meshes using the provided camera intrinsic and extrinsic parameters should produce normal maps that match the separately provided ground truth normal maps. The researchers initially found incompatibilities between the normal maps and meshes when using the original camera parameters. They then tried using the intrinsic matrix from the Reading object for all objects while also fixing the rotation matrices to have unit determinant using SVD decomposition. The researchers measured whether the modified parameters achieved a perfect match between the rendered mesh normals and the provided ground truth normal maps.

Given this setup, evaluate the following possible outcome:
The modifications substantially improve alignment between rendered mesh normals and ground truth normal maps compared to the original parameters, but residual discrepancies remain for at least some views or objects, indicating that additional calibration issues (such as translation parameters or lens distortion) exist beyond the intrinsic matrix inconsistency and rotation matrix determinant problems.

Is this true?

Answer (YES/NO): YES